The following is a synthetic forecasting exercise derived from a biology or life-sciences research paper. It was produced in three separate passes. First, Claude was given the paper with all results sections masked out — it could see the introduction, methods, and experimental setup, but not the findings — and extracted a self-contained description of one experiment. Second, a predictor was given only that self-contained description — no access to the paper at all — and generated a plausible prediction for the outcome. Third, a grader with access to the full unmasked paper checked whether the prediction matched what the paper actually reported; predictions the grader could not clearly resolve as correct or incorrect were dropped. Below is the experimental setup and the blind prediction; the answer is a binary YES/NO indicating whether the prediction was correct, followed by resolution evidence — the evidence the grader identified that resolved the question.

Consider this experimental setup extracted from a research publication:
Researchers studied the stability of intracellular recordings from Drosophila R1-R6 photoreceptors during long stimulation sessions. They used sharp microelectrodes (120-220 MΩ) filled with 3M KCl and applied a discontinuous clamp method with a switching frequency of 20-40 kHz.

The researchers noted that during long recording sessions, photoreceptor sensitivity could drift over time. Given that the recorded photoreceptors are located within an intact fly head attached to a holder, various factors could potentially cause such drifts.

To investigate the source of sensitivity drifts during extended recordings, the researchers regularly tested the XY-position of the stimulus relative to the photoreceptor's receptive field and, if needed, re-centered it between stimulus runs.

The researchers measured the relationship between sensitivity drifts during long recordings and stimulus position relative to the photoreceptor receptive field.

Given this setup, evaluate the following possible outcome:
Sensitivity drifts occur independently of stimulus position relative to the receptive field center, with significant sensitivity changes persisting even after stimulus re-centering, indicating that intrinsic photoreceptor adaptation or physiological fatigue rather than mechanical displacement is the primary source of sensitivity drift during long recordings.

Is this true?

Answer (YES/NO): NO